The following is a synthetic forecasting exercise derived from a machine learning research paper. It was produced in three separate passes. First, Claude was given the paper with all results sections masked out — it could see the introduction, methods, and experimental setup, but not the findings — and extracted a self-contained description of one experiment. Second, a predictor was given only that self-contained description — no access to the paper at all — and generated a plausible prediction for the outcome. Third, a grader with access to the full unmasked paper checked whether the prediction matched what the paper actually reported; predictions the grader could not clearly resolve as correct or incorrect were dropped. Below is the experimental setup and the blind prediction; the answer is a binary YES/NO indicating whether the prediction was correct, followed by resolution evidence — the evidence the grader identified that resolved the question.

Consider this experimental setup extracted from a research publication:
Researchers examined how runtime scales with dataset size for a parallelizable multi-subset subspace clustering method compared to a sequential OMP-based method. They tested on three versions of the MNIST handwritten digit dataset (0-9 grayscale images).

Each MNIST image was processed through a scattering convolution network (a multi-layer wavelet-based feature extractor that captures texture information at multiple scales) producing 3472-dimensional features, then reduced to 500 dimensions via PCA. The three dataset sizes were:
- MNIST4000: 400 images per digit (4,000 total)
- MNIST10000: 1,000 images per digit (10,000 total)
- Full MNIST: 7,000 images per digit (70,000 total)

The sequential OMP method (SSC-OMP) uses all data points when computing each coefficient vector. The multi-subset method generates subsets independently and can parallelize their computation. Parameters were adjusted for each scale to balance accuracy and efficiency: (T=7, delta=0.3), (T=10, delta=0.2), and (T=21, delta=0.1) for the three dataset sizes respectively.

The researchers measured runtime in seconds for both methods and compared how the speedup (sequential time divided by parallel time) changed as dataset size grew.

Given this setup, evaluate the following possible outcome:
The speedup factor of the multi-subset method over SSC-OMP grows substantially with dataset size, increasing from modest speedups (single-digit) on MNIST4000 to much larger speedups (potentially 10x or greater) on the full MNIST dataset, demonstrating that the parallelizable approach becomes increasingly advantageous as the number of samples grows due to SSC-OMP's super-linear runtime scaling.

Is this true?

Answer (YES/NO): NO